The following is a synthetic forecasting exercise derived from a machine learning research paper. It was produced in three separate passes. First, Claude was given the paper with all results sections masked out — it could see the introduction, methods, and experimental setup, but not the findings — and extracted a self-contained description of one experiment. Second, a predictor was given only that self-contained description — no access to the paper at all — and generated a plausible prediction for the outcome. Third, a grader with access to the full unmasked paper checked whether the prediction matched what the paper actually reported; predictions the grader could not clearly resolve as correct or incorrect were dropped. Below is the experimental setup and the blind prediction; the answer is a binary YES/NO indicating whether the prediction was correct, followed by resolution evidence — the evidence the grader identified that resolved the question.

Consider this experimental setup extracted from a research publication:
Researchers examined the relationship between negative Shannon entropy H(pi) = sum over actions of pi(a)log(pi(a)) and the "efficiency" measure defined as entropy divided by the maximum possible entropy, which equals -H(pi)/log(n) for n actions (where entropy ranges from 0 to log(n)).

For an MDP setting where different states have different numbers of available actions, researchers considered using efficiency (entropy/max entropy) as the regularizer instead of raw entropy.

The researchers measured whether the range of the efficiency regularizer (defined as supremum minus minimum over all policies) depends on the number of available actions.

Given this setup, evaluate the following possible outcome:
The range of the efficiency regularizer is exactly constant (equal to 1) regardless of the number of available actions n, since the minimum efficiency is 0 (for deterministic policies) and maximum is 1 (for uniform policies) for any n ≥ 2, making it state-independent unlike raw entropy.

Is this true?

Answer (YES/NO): YES